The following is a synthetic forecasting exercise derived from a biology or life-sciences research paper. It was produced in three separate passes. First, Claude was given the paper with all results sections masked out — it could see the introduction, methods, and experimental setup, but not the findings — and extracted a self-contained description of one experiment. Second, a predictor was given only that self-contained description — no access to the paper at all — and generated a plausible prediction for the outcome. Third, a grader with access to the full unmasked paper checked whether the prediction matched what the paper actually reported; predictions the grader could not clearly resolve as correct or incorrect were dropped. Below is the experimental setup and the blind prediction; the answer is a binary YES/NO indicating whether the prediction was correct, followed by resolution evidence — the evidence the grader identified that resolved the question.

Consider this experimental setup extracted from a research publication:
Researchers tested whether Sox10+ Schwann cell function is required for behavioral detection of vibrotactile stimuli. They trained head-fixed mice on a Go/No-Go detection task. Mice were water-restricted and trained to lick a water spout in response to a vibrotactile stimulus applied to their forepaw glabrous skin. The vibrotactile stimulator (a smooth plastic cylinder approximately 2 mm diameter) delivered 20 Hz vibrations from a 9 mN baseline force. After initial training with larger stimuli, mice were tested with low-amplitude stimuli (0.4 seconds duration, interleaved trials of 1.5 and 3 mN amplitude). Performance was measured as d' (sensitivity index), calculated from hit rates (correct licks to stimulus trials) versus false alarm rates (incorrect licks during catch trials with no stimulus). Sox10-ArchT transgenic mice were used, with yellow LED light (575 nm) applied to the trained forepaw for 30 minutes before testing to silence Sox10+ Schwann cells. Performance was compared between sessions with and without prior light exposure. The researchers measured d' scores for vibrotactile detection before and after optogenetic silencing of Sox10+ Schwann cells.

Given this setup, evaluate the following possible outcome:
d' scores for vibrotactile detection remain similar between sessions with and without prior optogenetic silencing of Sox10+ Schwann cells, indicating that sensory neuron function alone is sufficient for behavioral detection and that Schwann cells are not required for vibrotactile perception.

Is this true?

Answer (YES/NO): NO